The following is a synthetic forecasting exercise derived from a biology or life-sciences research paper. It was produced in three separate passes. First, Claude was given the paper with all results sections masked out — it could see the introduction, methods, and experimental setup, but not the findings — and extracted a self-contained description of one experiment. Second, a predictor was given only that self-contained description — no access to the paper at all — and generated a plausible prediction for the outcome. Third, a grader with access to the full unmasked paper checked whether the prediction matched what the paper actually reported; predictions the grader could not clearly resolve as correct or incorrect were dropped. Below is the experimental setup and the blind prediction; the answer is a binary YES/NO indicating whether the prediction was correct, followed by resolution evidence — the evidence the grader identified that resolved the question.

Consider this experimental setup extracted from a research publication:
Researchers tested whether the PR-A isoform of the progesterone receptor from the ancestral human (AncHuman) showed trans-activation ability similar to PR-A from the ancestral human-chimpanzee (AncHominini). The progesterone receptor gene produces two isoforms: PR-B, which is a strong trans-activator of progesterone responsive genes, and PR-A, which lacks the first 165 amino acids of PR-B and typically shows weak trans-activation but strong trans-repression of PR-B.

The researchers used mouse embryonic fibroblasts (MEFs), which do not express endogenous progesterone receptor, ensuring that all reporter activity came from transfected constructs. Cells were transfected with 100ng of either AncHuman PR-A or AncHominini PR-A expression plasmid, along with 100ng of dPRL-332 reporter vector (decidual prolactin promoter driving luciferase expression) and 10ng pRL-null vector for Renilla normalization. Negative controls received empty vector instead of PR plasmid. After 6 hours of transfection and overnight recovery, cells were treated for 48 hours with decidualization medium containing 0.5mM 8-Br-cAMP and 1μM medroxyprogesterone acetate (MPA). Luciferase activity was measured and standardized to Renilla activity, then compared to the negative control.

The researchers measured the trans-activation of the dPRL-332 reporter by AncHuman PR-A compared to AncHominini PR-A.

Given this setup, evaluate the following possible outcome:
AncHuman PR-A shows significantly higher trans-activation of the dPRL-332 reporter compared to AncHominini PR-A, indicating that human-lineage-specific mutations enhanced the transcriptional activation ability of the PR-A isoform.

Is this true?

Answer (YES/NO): NO